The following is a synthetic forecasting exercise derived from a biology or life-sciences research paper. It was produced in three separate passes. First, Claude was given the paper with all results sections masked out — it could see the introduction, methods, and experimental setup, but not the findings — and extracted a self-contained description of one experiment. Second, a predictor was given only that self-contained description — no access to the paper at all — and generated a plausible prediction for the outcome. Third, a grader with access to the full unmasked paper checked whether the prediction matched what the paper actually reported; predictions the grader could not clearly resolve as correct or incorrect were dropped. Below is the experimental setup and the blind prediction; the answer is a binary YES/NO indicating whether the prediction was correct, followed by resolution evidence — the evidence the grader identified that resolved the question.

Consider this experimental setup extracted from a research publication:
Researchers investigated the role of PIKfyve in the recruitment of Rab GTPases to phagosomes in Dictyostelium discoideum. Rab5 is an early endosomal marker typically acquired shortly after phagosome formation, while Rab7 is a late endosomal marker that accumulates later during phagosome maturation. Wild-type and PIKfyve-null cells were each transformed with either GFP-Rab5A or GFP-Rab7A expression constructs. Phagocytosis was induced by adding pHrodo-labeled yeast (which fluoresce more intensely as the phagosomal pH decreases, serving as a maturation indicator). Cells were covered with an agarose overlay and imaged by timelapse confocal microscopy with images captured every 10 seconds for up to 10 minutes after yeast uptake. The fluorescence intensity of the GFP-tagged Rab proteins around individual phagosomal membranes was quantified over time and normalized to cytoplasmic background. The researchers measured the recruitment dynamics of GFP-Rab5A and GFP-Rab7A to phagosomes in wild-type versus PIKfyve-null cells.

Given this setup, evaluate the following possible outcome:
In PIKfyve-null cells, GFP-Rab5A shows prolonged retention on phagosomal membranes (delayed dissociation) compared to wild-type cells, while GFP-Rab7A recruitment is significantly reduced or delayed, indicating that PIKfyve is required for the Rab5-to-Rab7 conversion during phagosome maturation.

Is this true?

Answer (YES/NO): NO